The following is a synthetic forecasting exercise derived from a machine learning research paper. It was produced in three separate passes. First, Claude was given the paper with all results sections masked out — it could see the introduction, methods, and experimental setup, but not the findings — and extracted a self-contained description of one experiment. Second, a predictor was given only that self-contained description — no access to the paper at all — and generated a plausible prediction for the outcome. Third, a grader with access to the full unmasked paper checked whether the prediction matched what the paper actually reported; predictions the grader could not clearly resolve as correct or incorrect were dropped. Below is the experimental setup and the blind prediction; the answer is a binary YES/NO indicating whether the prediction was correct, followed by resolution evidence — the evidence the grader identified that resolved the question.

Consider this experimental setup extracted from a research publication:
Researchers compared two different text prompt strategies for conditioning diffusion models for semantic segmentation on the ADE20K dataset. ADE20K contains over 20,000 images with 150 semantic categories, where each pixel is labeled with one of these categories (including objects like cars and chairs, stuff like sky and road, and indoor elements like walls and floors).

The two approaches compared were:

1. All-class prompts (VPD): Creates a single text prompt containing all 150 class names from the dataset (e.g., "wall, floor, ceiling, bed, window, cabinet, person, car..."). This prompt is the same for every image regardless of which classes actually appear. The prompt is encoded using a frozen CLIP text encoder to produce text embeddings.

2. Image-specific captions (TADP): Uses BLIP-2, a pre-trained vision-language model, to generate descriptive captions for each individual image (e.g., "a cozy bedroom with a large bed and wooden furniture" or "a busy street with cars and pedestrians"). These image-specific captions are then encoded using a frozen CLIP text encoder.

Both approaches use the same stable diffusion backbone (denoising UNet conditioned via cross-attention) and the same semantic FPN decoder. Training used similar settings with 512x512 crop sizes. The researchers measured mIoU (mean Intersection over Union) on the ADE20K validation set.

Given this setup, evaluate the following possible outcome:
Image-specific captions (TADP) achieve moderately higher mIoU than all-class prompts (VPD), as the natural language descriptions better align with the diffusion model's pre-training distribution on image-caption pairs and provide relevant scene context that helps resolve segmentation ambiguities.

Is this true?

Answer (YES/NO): YES